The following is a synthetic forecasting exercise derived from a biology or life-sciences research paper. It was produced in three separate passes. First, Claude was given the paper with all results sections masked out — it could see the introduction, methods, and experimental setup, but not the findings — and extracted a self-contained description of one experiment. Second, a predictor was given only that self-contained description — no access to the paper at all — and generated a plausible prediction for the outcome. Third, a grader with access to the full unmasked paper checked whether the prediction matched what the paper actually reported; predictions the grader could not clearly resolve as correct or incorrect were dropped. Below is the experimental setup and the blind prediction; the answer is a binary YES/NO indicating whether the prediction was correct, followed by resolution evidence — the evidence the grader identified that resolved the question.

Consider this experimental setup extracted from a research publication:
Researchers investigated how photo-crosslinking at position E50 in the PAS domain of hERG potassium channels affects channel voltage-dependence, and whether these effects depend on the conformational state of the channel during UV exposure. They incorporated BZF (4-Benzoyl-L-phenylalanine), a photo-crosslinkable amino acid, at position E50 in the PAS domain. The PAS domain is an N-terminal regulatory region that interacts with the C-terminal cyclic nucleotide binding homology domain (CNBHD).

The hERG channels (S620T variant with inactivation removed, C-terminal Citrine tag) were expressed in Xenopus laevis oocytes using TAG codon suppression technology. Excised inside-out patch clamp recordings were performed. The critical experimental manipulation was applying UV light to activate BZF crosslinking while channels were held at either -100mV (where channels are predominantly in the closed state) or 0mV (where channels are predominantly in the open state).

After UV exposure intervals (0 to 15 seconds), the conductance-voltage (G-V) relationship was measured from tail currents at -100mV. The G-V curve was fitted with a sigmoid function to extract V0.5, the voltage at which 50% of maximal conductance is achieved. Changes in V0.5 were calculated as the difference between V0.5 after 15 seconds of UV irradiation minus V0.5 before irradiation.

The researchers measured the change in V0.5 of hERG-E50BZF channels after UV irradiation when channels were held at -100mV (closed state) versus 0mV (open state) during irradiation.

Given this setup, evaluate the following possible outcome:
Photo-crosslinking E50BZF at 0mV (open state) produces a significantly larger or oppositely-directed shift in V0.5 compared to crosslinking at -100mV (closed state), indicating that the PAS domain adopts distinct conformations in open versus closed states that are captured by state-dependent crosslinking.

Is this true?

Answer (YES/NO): NO